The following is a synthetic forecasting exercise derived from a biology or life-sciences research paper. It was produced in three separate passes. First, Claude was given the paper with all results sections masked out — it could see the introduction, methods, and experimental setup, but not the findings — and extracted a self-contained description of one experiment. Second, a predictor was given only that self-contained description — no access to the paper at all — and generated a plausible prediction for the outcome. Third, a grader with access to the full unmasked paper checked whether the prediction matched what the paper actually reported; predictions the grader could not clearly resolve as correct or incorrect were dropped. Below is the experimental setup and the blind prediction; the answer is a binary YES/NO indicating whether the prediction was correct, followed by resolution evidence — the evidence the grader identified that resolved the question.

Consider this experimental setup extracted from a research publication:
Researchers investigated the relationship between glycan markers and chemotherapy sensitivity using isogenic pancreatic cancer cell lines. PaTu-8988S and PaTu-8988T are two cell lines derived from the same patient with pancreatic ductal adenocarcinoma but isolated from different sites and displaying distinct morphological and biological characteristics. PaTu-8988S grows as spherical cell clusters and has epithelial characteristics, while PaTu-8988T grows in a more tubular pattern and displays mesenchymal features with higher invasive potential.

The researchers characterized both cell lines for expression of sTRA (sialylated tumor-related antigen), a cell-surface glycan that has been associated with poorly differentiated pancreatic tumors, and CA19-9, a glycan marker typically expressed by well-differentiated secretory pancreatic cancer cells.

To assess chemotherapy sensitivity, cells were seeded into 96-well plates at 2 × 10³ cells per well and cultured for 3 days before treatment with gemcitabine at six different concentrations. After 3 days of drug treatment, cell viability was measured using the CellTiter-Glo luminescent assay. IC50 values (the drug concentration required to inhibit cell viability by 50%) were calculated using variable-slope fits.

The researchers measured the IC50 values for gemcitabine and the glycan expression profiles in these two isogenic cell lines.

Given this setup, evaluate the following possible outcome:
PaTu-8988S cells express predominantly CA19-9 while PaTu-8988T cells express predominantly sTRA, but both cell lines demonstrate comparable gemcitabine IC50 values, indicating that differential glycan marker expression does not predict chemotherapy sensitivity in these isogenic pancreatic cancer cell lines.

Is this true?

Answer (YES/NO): NO